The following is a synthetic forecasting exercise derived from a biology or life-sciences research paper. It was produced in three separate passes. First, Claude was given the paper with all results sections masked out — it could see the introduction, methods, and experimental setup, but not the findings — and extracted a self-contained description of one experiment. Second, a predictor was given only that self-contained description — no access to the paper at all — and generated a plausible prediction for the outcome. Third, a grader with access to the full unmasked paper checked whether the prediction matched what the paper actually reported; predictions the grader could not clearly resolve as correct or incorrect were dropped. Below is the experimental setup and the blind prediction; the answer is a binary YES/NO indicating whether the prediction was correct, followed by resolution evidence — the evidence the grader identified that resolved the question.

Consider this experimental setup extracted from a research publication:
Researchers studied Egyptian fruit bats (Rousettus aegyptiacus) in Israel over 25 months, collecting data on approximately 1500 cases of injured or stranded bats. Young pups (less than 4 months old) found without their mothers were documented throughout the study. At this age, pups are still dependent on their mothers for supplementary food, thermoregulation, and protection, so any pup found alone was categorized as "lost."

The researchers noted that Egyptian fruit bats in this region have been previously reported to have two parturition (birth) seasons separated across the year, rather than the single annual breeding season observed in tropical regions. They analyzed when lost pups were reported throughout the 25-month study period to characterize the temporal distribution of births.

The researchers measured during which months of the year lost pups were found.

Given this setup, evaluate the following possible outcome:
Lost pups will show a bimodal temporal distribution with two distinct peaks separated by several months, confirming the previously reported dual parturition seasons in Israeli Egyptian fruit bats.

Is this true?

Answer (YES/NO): YES